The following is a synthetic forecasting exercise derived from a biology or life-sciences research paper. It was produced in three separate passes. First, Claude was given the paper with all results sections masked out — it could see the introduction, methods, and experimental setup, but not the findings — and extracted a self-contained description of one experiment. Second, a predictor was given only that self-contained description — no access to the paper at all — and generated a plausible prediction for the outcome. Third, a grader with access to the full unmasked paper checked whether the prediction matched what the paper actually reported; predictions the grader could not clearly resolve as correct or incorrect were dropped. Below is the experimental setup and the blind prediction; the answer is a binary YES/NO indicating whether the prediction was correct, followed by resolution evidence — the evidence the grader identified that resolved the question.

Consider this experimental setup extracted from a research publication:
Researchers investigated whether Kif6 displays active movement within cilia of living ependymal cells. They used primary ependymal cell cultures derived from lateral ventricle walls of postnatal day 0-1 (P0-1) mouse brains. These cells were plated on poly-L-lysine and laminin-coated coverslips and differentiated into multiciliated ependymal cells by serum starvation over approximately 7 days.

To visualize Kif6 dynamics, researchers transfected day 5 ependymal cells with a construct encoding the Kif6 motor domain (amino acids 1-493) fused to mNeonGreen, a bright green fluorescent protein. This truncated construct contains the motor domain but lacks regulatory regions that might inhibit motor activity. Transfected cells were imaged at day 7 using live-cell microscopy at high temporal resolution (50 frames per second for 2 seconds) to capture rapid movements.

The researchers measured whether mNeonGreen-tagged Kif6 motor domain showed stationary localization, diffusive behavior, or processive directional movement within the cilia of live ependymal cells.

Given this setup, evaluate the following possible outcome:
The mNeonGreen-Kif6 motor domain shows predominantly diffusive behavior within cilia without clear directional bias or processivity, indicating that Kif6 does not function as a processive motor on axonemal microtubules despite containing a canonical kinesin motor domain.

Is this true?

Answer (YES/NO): NO